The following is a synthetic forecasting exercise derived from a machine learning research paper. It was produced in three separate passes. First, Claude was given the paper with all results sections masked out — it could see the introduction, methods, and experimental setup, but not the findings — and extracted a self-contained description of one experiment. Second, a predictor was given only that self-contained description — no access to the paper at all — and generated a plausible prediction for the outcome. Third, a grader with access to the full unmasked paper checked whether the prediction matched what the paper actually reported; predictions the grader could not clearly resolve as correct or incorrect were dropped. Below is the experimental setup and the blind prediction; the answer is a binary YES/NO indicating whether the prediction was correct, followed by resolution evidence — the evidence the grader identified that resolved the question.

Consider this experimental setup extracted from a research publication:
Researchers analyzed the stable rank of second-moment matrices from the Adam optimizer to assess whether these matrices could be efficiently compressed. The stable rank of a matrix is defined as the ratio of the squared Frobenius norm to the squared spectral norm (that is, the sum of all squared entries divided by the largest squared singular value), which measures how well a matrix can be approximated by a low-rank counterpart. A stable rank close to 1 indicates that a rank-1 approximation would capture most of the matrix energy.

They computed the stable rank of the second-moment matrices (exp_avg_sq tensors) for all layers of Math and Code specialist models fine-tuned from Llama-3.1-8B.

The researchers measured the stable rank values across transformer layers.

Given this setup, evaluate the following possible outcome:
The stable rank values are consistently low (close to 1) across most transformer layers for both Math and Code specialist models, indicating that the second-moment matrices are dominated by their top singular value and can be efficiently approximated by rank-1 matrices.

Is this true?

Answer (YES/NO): YES